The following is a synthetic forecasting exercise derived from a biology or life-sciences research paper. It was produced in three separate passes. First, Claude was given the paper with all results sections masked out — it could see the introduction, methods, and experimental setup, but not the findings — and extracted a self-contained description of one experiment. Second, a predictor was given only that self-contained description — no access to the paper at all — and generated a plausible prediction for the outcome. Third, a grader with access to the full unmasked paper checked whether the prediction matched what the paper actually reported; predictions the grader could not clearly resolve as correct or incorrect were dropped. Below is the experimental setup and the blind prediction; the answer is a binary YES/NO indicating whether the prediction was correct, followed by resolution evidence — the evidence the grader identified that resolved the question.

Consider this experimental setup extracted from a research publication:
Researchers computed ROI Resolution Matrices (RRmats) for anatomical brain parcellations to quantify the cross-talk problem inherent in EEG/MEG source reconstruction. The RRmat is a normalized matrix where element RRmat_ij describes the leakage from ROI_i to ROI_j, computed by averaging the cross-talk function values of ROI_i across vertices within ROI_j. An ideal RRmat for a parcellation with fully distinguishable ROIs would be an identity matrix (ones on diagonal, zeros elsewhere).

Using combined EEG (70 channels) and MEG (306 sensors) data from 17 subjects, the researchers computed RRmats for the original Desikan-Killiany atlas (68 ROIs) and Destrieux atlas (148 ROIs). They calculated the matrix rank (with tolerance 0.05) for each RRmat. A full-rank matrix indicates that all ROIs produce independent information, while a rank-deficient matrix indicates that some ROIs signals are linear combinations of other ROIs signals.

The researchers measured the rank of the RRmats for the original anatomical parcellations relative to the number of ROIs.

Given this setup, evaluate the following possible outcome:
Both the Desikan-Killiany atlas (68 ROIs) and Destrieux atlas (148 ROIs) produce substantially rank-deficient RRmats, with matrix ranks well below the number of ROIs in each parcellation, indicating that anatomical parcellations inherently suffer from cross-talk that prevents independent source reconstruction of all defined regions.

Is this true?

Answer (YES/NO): YES